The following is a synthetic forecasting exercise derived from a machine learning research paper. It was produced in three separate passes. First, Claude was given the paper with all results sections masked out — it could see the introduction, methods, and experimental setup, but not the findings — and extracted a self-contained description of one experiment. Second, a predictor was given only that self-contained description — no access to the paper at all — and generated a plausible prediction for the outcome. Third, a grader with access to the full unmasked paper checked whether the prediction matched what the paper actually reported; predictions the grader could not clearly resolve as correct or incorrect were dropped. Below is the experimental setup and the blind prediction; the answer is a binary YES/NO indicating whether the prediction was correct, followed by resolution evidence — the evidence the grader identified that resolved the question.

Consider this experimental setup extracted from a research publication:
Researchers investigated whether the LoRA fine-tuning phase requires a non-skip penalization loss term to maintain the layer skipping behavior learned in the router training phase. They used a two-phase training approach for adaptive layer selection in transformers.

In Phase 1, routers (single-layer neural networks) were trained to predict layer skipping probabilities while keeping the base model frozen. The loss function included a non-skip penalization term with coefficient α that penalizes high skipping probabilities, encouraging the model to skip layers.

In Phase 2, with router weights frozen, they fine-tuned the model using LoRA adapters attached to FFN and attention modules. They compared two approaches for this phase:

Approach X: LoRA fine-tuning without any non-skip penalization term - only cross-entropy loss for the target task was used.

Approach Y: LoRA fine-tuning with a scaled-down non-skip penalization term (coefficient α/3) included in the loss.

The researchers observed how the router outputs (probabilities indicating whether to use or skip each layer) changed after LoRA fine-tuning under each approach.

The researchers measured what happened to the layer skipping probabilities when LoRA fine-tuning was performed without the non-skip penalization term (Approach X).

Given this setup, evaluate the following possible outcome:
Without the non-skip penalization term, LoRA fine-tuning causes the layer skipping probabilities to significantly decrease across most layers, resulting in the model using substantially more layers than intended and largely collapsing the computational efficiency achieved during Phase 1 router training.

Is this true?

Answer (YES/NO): YES